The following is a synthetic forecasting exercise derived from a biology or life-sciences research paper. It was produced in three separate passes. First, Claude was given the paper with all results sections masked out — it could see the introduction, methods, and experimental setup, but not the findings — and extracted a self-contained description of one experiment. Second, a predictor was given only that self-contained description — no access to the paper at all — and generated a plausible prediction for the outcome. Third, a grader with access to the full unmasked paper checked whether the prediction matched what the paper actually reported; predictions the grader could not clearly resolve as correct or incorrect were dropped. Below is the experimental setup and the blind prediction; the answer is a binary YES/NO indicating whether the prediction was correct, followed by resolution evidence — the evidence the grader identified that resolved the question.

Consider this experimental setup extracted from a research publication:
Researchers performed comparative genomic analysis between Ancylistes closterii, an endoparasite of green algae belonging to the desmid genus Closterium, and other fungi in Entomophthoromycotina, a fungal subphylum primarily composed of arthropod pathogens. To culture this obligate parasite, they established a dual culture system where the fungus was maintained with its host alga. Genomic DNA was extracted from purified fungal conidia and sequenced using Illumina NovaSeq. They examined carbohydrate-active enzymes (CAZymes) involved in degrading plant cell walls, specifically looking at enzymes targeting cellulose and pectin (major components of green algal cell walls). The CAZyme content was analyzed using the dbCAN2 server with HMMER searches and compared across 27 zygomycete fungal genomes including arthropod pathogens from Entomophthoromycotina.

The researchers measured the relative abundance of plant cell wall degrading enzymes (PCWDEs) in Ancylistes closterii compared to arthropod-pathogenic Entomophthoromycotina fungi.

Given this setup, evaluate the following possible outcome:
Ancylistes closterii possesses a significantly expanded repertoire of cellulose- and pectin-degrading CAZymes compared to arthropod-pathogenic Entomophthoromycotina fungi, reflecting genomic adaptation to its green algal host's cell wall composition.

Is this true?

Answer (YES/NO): YES